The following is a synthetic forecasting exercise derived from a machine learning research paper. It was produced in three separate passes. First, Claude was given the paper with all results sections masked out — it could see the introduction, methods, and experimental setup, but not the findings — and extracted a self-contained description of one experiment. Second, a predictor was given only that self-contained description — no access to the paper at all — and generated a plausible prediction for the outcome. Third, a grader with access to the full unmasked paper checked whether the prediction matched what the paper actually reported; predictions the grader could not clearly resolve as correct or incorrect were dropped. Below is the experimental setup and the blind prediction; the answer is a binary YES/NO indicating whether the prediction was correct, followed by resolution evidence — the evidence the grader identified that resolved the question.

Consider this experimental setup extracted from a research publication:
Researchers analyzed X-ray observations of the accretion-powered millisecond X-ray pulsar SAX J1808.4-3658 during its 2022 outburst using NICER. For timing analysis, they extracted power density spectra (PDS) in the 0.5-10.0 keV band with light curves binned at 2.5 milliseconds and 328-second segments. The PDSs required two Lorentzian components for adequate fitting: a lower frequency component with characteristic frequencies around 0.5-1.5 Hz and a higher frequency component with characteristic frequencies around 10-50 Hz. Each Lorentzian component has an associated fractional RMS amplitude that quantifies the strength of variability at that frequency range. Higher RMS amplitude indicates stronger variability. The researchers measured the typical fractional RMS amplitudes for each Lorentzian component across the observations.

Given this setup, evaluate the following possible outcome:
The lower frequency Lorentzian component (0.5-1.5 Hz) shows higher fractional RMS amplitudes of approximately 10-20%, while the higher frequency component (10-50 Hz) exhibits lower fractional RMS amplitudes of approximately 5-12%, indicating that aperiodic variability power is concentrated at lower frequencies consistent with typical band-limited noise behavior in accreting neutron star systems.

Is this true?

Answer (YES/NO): NO